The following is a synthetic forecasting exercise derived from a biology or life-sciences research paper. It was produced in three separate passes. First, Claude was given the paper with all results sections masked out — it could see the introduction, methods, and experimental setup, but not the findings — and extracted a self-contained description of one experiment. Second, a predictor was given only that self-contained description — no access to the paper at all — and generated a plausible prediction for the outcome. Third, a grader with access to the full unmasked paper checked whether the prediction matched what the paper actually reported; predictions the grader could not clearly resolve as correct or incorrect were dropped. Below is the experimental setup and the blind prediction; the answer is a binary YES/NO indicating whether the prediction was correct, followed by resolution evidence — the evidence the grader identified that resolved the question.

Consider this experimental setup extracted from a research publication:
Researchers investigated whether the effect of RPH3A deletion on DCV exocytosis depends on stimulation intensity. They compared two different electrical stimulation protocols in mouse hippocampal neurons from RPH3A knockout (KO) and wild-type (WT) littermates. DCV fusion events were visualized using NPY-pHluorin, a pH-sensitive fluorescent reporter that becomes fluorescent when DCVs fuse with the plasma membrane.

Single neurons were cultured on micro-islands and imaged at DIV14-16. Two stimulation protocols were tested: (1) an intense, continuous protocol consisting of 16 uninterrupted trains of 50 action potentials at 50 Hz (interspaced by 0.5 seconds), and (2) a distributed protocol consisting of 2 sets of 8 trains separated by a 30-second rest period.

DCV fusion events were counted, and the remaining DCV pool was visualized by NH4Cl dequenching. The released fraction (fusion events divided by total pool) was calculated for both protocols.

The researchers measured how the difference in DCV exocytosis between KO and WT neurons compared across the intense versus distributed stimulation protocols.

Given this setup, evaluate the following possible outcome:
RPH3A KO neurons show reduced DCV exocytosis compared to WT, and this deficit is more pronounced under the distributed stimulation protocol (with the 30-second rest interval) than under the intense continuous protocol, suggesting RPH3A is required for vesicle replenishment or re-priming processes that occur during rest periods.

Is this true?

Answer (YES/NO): NO